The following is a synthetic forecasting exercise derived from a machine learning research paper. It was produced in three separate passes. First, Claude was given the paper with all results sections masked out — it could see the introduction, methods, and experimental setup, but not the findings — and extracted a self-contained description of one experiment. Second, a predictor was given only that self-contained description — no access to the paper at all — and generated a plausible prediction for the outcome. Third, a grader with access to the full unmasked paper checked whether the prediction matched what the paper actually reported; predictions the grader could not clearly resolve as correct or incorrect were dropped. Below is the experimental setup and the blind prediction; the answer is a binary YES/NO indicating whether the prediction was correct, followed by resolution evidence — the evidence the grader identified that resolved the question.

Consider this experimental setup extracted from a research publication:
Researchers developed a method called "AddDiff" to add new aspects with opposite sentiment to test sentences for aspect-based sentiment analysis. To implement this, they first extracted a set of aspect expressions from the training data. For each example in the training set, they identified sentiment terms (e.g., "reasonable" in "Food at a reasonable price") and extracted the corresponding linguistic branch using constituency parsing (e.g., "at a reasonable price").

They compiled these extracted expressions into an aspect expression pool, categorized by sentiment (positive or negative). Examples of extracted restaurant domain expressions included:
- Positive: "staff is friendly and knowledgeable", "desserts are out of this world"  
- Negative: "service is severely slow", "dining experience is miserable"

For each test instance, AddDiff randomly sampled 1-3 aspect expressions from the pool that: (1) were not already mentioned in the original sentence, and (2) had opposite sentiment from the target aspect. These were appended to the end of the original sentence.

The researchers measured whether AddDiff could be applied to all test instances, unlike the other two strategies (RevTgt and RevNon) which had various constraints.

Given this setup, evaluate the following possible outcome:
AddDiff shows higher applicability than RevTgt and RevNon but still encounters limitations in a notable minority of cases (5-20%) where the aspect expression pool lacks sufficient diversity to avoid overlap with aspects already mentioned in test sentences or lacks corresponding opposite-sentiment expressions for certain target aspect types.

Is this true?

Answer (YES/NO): NO